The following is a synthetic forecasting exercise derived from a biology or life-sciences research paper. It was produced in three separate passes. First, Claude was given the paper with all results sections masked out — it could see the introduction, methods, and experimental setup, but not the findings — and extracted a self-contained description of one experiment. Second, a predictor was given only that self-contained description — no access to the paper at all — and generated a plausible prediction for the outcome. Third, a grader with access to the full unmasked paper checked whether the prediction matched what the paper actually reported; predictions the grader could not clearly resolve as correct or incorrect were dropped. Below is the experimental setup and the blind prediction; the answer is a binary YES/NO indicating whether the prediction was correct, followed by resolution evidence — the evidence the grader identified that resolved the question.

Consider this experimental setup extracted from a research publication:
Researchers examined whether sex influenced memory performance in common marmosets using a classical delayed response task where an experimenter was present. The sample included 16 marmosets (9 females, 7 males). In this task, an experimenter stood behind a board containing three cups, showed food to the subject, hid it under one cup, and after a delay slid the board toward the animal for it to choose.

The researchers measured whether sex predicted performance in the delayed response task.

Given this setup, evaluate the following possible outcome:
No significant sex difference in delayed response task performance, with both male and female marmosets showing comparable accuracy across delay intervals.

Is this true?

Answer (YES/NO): YES